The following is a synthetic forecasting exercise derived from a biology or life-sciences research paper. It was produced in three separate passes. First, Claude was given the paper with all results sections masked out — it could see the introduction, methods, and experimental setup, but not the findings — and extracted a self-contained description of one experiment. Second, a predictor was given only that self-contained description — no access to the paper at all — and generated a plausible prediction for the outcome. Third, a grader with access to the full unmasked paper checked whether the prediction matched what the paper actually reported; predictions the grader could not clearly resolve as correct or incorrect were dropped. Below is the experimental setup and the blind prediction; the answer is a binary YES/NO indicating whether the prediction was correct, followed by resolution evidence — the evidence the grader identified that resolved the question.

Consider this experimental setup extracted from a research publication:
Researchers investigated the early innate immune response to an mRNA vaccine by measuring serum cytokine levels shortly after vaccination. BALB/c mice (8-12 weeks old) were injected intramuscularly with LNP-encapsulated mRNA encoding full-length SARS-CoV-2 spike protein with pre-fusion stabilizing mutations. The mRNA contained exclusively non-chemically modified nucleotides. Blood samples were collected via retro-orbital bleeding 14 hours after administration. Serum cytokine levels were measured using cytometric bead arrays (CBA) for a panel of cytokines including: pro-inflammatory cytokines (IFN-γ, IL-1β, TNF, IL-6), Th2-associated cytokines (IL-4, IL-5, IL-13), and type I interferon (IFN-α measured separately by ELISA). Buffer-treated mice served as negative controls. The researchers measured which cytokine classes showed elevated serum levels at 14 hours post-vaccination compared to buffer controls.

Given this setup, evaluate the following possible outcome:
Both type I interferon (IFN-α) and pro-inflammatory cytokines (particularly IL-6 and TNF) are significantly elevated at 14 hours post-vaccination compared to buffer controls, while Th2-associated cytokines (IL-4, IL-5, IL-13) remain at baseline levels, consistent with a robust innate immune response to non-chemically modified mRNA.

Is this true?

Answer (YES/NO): NO